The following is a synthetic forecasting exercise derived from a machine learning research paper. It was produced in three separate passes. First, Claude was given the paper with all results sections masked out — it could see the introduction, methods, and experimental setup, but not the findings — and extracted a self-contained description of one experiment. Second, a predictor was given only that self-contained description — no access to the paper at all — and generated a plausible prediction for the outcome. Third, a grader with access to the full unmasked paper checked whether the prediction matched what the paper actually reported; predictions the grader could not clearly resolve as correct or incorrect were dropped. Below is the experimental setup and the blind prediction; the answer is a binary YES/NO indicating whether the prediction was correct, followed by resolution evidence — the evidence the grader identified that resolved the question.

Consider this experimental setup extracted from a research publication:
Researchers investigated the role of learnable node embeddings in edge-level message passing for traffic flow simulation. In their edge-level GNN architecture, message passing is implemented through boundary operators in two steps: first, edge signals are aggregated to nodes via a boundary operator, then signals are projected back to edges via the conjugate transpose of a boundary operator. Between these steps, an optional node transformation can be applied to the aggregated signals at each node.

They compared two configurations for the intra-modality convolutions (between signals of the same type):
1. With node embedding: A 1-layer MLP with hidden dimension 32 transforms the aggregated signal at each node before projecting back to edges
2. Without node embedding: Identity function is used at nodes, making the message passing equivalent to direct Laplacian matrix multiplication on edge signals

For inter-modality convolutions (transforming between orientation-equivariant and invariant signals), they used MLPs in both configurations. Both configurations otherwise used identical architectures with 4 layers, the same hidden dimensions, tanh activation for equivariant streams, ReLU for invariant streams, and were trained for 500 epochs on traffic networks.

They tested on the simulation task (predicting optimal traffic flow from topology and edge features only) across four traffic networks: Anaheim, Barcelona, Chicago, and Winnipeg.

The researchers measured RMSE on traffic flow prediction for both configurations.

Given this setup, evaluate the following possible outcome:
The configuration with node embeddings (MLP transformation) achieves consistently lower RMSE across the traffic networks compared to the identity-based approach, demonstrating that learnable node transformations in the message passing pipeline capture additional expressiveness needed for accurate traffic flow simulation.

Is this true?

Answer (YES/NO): NO